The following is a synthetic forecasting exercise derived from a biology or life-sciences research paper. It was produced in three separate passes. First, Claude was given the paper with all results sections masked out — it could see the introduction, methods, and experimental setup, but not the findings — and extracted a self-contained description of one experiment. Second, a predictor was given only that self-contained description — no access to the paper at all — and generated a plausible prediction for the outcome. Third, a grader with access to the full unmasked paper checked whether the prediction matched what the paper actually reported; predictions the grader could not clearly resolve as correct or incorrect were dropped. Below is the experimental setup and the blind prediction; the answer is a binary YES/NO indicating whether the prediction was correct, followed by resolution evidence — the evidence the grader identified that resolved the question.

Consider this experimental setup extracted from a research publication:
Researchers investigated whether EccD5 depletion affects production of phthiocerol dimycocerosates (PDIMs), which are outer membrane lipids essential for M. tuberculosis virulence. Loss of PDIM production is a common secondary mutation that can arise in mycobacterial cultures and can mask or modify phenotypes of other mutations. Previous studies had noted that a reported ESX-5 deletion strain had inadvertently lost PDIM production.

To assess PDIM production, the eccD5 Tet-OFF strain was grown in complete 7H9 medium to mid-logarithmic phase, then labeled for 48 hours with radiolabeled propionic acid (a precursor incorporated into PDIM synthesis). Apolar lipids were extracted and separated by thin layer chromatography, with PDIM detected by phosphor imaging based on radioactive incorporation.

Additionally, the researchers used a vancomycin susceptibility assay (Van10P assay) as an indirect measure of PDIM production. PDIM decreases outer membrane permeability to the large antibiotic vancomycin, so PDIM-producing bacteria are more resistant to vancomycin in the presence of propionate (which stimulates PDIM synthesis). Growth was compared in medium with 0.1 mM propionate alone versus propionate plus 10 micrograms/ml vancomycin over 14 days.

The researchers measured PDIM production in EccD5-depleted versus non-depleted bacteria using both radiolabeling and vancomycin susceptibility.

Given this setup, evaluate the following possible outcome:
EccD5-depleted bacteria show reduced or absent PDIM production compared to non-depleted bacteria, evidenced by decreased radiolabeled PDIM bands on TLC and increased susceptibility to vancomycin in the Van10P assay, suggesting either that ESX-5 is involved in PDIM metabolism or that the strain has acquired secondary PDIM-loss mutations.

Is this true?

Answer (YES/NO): NO